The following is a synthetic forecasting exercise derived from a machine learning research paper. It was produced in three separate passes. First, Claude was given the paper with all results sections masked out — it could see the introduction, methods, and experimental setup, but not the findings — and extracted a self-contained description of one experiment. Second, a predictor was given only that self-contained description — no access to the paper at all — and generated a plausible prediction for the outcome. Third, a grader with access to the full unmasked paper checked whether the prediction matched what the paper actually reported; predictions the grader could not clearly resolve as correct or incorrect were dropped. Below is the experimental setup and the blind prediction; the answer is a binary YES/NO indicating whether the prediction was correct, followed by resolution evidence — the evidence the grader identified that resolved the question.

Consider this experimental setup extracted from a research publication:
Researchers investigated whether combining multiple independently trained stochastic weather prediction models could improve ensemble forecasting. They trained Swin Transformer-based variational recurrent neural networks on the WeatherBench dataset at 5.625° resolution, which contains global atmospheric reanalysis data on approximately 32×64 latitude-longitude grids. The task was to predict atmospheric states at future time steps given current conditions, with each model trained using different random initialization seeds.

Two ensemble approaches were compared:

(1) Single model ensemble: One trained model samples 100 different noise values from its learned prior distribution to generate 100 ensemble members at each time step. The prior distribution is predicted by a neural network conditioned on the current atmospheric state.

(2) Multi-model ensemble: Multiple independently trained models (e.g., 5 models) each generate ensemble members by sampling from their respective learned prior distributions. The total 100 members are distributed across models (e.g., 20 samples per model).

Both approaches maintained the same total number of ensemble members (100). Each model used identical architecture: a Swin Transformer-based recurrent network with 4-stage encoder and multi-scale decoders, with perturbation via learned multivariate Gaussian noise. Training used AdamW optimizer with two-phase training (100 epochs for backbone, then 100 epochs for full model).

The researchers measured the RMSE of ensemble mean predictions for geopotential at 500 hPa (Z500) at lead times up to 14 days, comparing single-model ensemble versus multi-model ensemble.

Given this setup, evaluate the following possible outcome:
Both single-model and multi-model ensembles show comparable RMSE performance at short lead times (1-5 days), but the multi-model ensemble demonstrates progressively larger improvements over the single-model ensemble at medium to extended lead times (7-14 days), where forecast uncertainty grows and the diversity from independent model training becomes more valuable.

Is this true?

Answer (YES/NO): NO